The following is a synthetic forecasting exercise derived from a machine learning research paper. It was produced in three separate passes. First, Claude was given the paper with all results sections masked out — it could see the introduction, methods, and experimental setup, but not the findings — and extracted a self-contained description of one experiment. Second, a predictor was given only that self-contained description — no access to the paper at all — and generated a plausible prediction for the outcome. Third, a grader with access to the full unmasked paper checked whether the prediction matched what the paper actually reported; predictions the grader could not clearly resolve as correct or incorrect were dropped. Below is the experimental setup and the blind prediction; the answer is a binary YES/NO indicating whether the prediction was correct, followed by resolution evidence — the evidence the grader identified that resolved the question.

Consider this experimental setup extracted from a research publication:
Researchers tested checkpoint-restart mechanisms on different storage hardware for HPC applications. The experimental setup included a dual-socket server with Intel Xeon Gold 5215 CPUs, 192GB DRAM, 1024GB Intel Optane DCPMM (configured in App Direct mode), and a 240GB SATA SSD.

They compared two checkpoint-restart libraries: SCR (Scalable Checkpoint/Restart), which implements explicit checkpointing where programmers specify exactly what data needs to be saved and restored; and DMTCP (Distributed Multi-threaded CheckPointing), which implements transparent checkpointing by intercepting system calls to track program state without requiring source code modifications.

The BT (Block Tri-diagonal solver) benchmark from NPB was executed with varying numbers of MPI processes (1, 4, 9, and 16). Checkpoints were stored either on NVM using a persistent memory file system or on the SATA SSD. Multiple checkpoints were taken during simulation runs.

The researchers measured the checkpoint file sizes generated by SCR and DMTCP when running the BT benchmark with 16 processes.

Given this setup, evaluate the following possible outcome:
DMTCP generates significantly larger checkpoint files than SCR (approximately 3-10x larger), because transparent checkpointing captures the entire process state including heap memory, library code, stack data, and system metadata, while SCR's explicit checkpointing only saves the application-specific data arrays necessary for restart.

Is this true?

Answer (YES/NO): NO